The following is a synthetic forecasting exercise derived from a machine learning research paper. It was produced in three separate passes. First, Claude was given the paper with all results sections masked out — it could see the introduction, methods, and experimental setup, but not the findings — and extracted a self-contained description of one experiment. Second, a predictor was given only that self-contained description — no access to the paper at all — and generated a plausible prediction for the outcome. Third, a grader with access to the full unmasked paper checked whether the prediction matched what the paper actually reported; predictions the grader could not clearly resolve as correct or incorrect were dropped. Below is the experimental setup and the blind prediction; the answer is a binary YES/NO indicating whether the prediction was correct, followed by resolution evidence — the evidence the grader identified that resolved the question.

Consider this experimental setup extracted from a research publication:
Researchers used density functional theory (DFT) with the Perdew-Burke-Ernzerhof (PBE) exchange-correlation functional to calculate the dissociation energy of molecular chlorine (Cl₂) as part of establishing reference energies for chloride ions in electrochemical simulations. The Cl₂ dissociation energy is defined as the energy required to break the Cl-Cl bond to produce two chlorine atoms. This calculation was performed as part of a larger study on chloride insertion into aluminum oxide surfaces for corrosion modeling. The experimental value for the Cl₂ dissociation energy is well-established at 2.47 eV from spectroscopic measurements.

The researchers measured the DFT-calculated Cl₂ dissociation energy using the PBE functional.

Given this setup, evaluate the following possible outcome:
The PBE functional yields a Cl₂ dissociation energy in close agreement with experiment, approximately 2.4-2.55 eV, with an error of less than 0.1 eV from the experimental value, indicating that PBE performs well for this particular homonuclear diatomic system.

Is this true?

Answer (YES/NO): NO